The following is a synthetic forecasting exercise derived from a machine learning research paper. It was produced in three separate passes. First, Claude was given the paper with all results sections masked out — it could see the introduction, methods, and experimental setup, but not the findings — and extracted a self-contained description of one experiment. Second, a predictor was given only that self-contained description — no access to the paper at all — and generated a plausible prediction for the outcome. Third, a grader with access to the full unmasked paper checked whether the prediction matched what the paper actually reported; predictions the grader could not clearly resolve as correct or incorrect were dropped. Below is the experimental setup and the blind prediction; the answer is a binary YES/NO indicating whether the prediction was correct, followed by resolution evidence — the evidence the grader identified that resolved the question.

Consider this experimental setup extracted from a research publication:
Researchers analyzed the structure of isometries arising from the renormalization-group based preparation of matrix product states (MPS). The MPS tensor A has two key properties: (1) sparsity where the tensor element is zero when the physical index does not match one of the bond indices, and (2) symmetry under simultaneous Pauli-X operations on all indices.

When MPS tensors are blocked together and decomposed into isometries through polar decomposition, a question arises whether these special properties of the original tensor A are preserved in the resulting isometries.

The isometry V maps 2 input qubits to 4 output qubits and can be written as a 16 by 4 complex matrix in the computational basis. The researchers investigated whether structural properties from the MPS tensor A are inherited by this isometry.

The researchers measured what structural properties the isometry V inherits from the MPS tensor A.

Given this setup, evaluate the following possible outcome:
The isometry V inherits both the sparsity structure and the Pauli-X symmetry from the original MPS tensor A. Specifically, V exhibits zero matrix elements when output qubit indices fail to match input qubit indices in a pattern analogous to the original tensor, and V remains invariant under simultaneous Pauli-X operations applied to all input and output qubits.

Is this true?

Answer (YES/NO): YES